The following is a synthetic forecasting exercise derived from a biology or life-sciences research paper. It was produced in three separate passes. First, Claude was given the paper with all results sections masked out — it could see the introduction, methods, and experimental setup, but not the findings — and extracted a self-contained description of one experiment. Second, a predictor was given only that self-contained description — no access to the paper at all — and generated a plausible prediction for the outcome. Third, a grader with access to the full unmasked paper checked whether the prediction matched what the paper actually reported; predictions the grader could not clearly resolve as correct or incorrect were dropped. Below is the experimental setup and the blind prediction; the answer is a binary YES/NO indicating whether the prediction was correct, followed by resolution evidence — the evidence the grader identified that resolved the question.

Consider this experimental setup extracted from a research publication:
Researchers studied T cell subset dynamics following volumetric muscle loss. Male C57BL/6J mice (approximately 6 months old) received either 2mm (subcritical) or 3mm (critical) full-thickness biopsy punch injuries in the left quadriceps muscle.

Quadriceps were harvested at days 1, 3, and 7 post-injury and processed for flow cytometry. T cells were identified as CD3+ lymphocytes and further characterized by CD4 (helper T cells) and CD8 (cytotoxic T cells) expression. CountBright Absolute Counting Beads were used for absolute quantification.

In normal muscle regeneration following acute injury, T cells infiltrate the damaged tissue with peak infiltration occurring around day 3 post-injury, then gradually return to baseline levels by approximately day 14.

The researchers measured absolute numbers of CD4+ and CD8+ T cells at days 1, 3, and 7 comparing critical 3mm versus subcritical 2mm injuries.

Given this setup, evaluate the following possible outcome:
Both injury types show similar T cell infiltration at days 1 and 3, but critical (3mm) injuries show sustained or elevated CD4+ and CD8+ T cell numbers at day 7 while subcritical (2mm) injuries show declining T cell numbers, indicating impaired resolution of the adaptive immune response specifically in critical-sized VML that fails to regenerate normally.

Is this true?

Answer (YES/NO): NO